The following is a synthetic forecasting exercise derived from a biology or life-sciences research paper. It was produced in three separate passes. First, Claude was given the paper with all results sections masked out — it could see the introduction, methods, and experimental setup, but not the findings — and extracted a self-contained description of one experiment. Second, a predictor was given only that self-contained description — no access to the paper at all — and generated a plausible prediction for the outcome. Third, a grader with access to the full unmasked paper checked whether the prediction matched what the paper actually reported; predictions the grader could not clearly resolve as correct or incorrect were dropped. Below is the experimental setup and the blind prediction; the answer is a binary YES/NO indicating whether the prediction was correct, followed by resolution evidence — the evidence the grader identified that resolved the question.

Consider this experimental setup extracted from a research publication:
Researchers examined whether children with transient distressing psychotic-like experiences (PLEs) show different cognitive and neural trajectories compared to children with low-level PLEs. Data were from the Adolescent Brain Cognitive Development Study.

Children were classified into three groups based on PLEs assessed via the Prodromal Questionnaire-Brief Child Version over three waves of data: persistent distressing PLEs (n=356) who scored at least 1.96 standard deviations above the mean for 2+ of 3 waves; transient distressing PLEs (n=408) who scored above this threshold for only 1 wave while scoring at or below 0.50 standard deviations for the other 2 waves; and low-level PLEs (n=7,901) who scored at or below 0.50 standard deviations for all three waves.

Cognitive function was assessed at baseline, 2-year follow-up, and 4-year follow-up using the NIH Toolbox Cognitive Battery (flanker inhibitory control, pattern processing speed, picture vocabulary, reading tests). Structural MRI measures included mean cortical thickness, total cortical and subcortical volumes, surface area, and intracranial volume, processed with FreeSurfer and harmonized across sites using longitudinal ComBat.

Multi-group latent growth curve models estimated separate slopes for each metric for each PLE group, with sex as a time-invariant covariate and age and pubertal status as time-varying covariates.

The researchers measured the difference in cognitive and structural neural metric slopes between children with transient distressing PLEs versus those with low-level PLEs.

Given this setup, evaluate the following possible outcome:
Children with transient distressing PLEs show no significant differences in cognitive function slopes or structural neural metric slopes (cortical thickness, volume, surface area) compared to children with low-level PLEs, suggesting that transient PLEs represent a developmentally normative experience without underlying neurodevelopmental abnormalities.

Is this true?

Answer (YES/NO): NO